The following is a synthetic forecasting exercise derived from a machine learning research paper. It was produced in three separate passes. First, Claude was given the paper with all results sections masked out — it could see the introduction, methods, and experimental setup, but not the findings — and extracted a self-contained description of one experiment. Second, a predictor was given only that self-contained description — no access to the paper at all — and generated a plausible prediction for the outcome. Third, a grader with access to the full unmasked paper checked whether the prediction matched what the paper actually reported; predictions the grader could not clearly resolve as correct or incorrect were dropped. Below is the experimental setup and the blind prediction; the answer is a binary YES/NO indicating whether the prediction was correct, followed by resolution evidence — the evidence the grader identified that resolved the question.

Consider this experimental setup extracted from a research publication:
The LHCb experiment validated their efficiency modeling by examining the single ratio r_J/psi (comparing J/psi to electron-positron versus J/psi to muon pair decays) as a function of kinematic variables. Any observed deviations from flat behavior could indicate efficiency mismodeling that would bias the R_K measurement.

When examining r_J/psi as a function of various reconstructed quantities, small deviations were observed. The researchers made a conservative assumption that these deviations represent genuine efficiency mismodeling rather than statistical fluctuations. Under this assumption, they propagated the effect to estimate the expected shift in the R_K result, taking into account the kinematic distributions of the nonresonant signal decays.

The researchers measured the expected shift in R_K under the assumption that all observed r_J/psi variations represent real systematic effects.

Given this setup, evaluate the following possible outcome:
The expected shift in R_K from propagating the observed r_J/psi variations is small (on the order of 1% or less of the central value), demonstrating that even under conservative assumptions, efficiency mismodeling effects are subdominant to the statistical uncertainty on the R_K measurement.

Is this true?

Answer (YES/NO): YES